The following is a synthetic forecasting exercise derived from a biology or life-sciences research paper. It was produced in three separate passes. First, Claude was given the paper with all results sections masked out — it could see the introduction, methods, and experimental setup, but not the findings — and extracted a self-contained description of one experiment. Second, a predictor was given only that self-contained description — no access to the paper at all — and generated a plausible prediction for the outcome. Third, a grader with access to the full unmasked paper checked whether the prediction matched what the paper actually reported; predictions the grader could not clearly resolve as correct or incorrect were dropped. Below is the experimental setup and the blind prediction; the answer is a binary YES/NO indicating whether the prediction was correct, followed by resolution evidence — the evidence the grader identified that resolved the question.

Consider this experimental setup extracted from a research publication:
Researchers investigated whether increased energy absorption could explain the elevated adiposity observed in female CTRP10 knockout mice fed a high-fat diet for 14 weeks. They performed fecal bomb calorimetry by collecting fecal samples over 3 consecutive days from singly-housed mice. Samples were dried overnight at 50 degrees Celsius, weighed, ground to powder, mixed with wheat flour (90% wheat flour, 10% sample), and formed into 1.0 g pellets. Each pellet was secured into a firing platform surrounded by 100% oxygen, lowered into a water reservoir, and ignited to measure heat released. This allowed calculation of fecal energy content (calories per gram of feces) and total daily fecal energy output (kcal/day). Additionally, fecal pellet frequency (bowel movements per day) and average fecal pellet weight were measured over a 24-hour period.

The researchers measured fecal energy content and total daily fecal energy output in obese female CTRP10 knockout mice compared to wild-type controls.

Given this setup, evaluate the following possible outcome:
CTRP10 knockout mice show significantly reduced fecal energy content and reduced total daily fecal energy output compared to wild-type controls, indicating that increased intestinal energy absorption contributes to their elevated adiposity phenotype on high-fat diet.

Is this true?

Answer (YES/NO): NO